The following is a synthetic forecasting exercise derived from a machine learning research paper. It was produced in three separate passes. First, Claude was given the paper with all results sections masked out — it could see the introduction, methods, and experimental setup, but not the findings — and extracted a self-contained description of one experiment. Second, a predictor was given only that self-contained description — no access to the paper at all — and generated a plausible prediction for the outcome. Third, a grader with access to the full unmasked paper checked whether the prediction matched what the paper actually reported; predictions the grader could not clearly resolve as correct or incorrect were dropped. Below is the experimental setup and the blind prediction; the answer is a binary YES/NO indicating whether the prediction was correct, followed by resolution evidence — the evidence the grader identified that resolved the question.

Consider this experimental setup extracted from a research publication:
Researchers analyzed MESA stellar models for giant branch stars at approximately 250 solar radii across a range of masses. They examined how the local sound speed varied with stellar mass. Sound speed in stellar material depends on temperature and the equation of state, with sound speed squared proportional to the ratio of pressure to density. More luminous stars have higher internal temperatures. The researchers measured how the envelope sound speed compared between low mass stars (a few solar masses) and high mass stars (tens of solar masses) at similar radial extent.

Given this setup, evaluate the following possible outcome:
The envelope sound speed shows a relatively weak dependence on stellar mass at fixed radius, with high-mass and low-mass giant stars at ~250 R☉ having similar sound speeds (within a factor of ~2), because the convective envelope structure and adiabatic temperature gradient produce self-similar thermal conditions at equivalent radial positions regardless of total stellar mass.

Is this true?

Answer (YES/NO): NO